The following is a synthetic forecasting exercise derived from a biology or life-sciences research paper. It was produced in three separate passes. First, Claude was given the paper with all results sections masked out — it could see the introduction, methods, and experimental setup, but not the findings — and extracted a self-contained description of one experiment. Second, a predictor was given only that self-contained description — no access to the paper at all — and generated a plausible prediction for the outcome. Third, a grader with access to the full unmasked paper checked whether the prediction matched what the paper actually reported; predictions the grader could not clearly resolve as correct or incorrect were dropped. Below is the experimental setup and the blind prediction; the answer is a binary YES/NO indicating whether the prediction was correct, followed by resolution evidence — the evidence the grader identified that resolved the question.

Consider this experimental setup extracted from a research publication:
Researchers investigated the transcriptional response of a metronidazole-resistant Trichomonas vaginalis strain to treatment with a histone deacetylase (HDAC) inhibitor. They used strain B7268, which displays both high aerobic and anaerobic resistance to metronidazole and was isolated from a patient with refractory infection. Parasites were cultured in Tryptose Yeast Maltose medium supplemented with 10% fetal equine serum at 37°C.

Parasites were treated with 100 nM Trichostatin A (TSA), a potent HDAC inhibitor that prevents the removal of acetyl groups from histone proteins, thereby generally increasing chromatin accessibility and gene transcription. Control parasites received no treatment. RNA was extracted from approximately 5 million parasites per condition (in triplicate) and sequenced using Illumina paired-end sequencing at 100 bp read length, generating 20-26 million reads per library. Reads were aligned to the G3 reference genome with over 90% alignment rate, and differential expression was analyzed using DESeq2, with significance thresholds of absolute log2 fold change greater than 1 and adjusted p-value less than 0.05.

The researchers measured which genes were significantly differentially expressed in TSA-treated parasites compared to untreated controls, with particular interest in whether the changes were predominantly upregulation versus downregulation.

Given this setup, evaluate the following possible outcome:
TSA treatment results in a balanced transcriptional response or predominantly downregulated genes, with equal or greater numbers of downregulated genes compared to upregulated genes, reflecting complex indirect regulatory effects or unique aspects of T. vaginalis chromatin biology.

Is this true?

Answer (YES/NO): NO